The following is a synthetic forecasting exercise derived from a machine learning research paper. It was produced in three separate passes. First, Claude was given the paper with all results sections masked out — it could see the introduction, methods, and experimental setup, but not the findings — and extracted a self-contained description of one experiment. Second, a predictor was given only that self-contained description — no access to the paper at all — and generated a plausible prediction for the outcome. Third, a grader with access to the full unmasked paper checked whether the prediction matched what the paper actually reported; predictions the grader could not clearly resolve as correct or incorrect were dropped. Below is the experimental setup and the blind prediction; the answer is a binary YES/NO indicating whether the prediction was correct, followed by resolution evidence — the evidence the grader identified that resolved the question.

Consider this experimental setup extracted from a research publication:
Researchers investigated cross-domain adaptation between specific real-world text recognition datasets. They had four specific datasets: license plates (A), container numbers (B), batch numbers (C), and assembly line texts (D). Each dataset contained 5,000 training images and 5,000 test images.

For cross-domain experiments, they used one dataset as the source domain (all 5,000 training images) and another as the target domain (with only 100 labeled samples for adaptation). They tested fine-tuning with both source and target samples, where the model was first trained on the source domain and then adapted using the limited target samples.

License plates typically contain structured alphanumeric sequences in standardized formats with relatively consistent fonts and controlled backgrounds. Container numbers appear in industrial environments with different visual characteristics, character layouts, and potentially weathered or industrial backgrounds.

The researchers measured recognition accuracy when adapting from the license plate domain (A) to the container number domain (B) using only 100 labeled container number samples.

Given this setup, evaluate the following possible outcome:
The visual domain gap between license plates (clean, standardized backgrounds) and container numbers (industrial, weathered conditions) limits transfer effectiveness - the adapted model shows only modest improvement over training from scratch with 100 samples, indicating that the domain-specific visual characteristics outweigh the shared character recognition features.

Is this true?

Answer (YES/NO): NO